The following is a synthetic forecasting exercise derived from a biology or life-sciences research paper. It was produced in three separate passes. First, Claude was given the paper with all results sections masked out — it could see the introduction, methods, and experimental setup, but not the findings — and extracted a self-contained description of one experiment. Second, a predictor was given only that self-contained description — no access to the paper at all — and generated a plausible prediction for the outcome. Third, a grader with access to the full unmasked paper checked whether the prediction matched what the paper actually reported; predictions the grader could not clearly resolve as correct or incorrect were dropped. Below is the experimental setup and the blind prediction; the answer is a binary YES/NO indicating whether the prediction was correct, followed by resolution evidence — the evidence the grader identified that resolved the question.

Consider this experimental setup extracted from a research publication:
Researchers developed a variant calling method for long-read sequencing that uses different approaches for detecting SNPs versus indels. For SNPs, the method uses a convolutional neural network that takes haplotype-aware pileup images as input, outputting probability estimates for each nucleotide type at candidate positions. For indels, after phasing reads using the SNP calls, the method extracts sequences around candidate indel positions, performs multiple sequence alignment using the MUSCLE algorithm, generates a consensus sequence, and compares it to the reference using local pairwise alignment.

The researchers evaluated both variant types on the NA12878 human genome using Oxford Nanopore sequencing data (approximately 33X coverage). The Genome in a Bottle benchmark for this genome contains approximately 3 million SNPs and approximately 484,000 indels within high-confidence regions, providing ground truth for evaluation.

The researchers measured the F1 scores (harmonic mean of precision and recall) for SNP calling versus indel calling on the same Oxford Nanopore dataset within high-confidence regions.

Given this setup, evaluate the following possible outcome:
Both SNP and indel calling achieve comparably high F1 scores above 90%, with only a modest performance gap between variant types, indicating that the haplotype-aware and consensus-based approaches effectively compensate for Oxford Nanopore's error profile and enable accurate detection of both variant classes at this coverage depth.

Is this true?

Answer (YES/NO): NO